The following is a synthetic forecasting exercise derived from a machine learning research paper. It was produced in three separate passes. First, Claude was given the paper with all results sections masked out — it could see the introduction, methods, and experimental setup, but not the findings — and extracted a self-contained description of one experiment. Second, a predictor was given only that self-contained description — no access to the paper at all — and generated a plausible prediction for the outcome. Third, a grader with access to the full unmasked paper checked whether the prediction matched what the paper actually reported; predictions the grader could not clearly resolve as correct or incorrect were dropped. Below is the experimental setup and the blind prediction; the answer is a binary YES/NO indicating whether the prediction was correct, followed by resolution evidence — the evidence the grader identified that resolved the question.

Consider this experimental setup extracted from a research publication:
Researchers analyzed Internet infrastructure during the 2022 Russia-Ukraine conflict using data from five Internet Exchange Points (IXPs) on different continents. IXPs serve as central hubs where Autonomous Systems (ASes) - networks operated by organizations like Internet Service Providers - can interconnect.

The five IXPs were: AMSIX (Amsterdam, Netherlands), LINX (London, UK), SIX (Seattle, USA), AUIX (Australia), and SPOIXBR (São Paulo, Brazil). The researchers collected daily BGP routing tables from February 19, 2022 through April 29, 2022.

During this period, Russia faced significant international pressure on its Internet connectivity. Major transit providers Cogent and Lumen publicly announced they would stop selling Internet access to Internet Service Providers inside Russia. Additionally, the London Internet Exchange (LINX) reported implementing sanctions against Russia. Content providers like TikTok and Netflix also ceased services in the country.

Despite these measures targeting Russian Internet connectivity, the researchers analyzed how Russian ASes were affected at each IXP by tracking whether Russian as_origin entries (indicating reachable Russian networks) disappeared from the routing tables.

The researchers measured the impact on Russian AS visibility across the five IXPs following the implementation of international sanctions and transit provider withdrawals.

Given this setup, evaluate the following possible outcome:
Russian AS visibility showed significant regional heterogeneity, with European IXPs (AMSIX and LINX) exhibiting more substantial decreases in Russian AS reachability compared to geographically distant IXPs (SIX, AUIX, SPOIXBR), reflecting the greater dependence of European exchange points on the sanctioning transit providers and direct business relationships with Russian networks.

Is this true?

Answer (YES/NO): NO